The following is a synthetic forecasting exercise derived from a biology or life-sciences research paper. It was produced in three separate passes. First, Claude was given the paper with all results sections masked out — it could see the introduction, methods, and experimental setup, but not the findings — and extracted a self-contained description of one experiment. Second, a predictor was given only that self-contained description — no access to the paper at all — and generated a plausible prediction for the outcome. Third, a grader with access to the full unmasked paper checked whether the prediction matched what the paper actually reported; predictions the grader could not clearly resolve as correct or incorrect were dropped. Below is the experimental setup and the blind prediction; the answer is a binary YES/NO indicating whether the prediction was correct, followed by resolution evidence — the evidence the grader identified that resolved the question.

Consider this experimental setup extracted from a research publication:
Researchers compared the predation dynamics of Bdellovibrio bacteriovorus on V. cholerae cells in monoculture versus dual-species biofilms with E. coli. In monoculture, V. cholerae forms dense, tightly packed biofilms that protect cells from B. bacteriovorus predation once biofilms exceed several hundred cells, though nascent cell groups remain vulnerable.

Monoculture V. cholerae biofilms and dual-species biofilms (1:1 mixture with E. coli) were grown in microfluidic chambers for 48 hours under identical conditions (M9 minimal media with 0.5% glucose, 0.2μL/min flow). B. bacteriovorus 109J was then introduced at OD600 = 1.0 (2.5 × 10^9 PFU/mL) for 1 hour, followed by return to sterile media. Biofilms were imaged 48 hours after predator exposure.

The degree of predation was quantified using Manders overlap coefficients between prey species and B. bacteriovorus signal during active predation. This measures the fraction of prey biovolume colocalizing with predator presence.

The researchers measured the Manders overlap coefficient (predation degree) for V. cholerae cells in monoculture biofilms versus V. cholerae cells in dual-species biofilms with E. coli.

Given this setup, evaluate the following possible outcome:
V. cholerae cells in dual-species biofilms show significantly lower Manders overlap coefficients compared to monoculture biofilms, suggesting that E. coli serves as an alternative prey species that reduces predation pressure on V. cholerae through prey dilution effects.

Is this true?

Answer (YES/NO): NO